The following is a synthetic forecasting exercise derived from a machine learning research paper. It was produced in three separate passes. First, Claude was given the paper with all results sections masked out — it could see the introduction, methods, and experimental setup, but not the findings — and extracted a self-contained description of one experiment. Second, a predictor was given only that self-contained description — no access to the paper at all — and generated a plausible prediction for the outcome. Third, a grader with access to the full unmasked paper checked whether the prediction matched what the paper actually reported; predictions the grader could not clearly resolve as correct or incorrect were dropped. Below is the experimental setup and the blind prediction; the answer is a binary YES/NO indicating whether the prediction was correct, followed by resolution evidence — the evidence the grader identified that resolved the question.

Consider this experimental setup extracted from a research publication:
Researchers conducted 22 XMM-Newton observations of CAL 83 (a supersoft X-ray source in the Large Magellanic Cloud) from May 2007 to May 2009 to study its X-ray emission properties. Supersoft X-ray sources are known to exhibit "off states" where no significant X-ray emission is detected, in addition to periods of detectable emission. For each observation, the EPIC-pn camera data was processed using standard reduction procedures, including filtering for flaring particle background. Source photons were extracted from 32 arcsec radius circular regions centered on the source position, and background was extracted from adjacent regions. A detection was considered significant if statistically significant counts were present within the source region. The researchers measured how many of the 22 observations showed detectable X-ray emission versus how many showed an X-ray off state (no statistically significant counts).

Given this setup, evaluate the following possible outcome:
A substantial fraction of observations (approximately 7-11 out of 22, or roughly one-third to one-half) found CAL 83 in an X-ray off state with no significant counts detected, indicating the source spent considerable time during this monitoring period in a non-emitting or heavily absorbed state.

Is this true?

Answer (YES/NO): NO